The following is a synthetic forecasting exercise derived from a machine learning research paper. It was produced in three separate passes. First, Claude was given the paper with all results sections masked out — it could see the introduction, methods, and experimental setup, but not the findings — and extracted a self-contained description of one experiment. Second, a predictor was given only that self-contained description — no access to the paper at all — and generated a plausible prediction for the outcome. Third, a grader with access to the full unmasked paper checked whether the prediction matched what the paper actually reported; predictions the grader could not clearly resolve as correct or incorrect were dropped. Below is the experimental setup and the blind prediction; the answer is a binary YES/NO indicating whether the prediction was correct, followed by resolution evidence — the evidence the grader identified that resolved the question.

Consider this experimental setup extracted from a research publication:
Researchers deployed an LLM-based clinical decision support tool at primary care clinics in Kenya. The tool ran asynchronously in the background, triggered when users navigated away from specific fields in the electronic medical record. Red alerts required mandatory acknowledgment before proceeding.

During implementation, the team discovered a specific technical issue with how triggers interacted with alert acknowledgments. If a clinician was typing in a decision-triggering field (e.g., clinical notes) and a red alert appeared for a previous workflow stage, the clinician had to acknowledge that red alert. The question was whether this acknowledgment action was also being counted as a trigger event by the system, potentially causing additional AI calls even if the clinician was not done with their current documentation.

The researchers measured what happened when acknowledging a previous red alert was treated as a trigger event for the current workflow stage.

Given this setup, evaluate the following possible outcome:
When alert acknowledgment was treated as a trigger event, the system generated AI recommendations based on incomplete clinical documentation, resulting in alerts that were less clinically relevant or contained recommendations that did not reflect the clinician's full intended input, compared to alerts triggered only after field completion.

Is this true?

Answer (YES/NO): YES